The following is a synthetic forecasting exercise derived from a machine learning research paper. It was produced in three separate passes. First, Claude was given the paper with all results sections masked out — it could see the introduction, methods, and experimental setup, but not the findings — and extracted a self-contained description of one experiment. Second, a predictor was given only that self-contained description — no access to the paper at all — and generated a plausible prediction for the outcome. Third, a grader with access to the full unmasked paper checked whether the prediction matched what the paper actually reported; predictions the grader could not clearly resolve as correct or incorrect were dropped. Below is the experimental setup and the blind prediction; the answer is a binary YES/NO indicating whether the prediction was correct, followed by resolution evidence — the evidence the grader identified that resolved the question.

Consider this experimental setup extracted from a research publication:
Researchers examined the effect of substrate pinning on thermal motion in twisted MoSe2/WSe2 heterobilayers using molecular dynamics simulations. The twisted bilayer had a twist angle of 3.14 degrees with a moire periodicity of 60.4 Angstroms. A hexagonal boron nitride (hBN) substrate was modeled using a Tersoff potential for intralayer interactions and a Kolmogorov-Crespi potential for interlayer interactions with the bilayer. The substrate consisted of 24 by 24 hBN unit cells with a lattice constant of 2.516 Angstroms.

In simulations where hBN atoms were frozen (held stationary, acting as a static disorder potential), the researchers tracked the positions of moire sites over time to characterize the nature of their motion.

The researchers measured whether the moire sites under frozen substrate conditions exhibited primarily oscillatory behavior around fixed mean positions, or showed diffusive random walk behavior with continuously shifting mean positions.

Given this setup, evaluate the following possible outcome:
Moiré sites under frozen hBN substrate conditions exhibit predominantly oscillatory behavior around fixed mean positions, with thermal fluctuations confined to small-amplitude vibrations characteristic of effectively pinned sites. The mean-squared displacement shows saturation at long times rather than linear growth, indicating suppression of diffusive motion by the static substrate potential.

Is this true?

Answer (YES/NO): NO